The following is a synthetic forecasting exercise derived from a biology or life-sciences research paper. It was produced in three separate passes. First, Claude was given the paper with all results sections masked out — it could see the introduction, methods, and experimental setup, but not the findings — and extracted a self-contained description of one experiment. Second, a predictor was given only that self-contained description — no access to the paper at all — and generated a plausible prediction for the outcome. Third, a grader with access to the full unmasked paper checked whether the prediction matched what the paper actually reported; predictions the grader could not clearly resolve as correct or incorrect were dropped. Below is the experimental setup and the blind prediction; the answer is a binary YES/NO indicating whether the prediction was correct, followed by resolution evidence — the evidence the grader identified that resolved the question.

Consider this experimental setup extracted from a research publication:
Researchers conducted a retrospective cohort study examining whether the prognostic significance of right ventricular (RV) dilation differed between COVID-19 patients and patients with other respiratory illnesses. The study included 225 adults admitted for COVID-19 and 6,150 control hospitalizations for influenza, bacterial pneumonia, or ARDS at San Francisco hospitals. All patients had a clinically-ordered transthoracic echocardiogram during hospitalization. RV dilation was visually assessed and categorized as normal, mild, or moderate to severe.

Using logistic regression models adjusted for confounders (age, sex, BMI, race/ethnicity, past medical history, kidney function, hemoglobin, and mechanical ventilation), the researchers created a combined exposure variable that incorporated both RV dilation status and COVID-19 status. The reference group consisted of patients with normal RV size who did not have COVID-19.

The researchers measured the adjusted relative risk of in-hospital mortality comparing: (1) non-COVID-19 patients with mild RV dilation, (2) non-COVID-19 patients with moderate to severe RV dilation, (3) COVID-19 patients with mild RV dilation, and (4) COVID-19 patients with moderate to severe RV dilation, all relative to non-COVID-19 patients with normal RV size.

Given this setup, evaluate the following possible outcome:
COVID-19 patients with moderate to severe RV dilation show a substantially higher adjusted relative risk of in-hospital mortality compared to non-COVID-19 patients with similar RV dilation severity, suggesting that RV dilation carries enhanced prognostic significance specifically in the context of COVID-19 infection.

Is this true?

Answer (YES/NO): NO